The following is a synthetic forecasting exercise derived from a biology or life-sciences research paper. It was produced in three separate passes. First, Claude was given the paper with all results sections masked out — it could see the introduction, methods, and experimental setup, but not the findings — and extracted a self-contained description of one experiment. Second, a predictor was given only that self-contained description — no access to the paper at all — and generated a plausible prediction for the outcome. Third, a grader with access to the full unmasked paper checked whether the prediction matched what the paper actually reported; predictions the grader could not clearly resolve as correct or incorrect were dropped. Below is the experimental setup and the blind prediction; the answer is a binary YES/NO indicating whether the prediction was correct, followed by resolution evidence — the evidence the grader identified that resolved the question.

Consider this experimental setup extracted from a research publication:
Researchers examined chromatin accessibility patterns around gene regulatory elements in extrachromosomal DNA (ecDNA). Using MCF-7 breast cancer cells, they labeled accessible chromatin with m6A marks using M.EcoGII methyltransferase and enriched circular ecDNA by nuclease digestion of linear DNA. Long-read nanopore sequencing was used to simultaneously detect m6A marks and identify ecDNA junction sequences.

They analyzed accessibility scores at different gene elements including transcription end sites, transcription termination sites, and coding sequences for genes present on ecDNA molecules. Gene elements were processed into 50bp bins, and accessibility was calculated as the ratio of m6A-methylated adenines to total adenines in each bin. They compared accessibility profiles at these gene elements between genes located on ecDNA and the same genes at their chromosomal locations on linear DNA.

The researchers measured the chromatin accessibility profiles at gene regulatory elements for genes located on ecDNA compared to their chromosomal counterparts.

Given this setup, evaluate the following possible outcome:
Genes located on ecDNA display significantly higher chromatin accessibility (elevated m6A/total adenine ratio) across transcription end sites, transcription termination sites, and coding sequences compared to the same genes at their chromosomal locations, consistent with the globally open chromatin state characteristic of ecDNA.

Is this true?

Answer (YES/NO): NO